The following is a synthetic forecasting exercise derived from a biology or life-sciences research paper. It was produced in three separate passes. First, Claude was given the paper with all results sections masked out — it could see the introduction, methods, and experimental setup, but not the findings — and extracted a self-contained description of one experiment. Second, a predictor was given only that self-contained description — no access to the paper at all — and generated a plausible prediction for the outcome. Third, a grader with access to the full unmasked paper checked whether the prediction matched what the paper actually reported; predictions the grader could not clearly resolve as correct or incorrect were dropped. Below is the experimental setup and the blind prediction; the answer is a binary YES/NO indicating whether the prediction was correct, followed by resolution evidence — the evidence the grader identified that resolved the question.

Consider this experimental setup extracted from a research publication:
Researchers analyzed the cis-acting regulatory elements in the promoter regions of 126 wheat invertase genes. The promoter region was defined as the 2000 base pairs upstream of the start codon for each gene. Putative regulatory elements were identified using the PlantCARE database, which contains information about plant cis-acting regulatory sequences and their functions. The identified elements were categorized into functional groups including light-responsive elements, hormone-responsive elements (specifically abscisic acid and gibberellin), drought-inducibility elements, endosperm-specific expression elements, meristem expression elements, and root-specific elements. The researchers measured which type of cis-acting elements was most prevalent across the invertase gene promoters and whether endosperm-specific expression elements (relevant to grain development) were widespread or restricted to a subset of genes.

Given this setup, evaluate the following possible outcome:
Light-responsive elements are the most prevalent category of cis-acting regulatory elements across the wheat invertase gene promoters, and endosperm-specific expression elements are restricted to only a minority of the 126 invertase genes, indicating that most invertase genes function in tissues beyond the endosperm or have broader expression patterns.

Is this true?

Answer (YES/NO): YES